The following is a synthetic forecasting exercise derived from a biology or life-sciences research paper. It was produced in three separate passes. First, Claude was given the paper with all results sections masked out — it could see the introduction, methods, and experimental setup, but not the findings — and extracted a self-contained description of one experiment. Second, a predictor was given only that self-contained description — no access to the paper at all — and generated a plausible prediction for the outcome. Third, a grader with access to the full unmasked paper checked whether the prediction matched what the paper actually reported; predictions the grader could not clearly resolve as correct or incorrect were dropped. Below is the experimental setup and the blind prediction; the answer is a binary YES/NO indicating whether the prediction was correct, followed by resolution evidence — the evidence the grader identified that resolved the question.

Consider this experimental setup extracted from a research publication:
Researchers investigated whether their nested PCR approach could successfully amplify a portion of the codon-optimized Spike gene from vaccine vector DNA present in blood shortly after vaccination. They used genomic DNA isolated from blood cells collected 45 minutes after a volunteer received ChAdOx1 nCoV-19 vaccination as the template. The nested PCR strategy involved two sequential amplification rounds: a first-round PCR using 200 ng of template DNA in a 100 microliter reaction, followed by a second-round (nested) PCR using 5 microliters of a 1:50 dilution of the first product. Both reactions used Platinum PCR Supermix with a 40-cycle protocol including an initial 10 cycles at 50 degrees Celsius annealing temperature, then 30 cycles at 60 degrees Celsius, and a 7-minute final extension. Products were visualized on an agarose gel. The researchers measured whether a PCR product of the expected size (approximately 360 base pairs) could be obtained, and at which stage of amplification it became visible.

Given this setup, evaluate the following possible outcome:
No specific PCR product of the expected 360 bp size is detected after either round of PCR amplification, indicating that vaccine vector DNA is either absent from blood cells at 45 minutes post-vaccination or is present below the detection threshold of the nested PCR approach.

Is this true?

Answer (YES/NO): NO